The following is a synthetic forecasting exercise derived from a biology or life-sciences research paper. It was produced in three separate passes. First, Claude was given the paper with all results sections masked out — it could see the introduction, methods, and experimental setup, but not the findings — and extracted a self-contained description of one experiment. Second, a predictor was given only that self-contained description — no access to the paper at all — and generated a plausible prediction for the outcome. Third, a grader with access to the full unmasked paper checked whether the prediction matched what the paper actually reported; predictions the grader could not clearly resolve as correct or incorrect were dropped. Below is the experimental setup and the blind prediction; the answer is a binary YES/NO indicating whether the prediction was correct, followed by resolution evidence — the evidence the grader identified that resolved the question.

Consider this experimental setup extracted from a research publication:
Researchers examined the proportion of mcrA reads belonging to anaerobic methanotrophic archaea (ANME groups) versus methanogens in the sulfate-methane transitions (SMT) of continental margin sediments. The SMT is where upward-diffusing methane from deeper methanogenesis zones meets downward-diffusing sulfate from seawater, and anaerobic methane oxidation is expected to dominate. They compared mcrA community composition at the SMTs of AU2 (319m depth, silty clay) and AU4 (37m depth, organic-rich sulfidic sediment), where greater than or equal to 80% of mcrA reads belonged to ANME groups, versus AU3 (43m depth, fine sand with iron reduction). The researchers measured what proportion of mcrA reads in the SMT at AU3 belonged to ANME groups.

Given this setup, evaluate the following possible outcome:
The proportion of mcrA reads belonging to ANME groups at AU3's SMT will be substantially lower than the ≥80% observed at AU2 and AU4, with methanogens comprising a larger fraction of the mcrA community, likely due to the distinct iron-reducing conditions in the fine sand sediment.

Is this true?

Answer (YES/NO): YES